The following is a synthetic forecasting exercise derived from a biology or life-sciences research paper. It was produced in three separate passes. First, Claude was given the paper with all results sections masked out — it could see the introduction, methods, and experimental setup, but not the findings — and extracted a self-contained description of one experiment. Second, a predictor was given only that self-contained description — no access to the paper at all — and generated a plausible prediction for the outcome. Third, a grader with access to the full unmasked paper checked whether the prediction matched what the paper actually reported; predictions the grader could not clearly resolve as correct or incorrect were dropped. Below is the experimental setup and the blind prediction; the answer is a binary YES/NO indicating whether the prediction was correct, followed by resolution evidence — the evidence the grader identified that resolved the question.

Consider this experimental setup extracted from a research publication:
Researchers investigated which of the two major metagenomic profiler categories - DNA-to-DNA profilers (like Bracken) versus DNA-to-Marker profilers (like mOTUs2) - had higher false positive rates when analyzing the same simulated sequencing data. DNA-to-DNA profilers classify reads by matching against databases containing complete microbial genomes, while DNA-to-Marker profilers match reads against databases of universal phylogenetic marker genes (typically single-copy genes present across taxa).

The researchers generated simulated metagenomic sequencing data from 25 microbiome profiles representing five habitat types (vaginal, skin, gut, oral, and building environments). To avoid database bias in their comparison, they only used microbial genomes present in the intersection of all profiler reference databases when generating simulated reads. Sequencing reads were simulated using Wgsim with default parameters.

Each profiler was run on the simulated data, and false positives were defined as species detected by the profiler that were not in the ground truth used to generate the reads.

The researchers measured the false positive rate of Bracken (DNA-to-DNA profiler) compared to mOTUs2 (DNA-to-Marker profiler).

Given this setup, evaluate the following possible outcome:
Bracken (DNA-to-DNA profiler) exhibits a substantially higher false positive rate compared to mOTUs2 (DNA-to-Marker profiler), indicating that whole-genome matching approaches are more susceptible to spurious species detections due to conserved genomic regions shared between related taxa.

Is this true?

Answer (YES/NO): NO